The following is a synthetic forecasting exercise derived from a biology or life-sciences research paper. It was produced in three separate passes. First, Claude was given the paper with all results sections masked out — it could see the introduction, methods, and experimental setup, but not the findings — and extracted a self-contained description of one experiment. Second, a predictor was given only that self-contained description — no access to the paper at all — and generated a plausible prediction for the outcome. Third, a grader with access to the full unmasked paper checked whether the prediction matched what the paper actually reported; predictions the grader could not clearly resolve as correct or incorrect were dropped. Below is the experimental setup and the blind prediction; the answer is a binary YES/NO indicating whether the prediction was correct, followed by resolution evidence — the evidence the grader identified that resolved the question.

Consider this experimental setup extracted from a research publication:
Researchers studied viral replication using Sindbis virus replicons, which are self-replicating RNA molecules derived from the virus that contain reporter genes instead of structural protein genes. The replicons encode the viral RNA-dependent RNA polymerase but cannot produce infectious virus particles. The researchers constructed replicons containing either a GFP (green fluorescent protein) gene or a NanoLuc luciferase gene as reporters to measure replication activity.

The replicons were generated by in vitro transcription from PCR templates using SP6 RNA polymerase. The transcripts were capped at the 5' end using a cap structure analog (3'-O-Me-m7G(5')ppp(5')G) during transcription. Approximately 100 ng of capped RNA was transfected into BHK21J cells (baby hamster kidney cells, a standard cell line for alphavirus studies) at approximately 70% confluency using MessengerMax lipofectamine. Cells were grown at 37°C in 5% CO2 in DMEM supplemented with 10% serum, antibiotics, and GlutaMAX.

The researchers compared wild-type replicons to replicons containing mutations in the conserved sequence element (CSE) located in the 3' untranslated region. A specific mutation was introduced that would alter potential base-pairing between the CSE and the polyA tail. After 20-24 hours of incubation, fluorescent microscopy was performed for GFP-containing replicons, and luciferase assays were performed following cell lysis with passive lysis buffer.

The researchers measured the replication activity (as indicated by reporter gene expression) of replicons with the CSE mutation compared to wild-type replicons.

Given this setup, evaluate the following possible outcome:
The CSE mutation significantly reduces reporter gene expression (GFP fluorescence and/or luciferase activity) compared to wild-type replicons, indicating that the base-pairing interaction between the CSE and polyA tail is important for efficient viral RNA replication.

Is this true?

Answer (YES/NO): YES